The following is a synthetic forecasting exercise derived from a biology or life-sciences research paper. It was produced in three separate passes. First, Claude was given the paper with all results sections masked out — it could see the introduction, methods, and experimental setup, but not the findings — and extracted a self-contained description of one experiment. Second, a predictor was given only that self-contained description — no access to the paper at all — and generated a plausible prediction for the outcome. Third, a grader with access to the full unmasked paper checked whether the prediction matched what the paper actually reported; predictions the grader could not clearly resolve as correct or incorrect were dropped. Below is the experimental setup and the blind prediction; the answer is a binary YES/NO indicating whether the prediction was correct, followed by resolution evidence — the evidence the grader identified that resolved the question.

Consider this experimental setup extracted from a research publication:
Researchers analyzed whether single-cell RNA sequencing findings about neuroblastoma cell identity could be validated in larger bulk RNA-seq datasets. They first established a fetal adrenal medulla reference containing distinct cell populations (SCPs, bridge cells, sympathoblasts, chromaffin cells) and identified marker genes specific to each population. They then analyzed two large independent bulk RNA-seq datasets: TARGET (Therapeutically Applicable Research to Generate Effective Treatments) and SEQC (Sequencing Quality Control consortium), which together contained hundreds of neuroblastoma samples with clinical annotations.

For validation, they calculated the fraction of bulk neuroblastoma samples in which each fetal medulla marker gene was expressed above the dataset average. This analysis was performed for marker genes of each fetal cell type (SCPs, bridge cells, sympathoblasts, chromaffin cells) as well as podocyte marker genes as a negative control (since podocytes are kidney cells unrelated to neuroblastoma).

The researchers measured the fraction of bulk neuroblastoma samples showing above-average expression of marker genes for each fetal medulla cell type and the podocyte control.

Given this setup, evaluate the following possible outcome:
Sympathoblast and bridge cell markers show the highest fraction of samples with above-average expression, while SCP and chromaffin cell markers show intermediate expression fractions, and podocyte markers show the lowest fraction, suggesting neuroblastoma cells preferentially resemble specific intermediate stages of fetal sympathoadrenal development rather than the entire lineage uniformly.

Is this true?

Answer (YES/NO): NO